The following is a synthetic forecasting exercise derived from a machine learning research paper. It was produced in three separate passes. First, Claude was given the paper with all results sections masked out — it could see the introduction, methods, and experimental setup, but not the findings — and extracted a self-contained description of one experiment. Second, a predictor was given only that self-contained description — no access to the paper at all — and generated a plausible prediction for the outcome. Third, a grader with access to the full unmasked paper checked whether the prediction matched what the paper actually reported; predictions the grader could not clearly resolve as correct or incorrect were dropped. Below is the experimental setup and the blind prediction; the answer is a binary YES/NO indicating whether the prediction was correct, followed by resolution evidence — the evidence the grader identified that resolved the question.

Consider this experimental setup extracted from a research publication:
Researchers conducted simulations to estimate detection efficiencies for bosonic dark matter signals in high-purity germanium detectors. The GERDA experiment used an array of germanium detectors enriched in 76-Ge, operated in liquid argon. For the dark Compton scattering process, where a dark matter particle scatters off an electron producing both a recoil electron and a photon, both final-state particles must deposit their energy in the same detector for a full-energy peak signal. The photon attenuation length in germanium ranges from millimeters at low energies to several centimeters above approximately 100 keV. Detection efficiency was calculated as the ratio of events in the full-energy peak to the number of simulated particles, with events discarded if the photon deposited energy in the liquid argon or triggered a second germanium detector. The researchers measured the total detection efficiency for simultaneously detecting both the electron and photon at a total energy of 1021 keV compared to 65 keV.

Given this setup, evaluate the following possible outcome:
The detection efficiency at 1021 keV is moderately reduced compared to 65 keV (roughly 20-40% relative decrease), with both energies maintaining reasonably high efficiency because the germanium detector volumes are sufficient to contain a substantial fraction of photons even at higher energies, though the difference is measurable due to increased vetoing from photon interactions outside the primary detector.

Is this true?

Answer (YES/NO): NO